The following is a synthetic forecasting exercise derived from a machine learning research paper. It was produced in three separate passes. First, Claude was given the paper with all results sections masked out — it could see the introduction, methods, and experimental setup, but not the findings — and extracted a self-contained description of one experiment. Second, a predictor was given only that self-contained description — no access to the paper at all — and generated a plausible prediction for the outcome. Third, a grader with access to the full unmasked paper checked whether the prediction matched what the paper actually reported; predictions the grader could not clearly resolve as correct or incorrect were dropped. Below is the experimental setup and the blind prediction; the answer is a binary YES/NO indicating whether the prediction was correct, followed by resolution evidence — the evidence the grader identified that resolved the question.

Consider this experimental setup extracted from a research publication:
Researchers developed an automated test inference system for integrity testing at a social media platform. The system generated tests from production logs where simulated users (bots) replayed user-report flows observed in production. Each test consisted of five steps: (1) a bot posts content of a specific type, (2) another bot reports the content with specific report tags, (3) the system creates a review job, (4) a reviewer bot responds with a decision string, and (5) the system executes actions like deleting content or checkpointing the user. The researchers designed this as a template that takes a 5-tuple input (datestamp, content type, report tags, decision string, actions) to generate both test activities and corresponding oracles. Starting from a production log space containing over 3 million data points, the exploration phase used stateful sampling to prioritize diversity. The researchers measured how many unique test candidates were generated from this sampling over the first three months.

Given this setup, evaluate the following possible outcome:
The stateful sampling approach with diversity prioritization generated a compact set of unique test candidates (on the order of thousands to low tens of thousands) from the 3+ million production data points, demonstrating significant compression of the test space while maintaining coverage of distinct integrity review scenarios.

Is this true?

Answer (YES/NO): YES